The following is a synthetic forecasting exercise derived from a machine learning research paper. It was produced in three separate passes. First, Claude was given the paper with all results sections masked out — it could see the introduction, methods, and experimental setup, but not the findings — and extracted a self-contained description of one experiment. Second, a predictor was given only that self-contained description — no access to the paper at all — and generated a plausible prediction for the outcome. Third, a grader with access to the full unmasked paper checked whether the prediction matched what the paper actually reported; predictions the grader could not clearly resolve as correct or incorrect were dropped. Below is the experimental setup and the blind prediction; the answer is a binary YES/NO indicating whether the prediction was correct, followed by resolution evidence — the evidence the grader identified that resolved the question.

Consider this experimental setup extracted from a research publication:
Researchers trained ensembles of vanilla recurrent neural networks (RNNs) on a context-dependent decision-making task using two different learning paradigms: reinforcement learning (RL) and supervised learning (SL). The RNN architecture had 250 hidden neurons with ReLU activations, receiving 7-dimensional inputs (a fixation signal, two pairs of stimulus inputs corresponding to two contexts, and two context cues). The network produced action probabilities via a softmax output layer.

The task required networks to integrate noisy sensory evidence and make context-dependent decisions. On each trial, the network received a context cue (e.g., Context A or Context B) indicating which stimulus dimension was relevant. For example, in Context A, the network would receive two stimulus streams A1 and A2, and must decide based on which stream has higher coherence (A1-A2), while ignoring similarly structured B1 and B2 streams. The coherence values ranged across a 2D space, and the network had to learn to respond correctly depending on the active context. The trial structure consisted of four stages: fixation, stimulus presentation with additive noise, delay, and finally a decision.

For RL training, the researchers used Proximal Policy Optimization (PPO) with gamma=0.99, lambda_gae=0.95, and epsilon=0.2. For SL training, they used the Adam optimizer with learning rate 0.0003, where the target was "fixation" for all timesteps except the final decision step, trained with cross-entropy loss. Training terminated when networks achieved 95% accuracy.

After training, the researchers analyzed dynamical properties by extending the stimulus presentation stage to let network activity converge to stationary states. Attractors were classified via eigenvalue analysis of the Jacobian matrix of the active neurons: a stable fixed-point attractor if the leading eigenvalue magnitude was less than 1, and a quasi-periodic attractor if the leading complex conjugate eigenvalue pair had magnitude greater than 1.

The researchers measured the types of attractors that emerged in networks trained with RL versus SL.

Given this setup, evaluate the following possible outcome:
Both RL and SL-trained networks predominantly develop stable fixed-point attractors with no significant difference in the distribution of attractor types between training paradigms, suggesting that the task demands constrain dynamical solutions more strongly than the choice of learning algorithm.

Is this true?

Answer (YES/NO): NO